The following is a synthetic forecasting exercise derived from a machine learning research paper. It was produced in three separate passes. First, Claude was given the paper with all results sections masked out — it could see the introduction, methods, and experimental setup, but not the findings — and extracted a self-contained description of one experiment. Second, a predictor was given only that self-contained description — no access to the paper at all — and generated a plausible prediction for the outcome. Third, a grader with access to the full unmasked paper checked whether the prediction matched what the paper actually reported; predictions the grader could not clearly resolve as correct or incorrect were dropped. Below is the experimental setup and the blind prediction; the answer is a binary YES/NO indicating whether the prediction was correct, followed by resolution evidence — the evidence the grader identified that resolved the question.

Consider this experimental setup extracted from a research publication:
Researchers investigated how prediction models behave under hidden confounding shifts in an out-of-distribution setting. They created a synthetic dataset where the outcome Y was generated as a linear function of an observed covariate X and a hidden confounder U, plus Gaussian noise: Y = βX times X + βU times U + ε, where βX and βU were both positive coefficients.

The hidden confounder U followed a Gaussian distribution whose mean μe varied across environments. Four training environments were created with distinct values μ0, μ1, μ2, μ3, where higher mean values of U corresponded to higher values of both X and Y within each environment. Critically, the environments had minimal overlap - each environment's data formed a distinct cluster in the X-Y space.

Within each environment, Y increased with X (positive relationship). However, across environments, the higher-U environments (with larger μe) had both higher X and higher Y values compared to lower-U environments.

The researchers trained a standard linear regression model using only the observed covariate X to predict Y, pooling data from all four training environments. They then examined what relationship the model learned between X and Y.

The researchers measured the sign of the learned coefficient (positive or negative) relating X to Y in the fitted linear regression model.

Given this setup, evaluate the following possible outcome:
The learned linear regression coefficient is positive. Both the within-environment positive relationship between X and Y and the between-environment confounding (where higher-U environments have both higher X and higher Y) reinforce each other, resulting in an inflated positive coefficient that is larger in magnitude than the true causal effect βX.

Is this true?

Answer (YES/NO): NO